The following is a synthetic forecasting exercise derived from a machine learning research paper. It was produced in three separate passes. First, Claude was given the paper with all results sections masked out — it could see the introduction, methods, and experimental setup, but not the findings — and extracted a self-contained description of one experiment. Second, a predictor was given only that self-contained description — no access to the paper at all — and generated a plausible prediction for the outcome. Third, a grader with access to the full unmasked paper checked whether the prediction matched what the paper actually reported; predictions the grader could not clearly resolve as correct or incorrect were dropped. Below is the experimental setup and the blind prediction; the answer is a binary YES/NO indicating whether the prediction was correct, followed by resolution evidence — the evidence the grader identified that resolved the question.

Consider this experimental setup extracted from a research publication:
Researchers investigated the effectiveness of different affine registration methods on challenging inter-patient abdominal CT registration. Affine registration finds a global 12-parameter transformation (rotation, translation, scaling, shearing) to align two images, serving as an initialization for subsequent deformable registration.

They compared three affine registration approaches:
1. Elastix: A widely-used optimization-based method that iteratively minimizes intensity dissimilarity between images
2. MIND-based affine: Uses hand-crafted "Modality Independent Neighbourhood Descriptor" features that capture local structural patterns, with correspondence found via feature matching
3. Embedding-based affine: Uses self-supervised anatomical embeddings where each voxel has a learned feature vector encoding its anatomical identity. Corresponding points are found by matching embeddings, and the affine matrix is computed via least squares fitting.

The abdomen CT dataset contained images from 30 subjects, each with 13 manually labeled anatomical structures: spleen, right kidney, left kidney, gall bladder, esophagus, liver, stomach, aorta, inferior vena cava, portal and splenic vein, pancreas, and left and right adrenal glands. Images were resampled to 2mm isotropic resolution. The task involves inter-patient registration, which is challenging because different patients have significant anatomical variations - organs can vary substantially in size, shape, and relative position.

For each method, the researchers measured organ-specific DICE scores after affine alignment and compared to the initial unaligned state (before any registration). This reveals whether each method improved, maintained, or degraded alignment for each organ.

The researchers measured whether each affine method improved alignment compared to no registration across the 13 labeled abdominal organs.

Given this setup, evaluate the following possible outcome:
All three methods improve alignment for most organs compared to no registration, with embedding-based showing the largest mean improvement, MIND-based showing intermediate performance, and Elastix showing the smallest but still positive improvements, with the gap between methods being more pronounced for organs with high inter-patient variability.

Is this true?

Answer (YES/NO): NO